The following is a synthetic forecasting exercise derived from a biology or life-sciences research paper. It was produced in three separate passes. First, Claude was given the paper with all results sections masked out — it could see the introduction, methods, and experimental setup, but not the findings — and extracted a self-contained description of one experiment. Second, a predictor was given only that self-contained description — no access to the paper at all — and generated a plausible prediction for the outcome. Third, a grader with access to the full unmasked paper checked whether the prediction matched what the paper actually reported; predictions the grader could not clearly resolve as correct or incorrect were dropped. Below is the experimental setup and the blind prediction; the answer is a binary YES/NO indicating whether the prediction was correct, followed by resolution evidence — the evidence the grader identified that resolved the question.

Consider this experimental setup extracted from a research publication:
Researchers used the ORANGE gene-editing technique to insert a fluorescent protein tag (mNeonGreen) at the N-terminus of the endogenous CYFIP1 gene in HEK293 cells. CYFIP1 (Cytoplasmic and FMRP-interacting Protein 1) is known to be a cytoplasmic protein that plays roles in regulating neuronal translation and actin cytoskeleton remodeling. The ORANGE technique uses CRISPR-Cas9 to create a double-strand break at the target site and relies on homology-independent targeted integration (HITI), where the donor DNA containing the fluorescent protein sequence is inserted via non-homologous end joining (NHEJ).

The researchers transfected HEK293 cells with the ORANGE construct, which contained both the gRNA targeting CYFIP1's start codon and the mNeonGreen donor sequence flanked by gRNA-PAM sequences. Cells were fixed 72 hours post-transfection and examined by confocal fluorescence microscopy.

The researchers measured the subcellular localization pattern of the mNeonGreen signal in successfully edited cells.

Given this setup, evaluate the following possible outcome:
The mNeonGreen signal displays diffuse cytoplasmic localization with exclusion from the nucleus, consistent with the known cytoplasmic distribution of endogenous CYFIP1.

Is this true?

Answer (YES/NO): NO